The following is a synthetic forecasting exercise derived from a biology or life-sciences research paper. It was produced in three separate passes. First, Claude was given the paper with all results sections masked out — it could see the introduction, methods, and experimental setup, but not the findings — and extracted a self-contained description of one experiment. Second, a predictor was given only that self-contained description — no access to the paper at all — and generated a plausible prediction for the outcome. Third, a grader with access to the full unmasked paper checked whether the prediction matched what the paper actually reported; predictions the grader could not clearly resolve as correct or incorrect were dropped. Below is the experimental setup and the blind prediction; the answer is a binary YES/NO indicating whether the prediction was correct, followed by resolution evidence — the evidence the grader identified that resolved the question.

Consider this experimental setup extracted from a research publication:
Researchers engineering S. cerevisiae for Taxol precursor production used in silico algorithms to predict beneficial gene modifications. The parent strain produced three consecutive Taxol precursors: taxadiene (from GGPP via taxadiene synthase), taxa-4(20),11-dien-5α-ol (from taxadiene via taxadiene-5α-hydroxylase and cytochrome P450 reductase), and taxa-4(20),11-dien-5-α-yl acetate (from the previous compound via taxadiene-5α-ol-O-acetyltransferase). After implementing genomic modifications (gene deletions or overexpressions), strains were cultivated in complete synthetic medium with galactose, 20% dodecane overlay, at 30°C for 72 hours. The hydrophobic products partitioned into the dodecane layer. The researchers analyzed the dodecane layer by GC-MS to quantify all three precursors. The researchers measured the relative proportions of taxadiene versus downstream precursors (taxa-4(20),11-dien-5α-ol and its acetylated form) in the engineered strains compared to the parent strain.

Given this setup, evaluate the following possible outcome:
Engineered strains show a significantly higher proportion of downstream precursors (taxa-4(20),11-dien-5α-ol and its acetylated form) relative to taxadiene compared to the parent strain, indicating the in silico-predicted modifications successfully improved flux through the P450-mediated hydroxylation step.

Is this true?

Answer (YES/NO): NO